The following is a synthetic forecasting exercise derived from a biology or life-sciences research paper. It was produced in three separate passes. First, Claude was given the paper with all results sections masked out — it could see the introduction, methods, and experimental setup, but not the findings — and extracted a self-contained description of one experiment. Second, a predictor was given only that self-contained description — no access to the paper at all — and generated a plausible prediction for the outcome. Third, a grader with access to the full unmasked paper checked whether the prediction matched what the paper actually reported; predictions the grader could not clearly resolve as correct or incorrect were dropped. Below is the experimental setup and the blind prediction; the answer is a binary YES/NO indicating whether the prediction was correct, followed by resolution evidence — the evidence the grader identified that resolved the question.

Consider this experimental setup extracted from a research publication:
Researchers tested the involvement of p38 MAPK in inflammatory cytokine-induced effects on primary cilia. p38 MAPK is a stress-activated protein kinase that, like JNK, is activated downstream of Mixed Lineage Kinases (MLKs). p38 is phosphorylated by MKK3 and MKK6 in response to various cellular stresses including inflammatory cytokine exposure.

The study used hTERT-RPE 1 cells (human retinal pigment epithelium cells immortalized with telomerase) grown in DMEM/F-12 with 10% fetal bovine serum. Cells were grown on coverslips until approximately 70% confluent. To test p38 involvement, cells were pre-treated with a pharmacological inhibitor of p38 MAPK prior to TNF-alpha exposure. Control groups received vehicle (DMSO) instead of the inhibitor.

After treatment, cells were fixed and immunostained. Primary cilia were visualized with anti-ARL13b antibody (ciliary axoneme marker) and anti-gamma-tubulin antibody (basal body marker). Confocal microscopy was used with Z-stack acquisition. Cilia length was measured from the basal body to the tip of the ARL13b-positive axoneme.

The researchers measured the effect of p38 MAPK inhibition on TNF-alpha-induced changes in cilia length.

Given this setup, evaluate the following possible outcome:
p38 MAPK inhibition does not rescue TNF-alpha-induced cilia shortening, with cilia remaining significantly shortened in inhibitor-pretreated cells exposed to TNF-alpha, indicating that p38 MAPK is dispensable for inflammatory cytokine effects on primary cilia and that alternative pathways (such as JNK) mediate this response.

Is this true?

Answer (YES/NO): NO